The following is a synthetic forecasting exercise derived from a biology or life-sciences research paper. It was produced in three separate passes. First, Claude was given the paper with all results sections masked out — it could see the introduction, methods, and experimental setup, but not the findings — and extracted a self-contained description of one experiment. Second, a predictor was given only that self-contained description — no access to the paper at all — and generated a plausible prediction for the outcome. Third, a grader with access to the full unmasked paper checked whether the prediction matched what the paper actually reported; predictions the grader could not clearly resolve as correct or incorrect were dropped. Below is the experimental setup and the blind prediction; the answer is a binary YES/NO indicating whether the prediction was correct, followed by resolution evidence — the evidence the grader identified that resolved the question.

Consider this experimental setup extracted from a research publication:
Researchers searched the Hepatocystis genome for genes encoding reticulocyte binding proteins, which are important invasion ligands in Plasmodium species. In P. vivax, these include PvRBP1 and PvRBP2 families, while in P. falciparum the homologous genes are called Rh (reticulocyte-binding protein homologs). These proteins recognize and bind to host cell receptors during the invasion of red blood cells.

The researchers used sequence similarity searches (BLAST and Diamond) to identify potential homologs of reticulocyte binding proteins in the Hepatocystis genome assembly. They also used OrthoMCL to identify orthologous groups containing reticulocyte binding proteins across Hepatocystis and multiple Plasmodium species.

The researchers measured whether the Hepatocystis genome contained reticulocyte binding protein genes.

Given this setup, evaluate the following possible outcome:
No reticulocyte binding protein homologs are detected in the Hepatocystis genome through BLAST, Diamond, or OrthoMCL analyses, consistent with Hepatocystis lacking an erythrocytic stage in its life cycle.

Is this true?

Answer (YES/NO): YES